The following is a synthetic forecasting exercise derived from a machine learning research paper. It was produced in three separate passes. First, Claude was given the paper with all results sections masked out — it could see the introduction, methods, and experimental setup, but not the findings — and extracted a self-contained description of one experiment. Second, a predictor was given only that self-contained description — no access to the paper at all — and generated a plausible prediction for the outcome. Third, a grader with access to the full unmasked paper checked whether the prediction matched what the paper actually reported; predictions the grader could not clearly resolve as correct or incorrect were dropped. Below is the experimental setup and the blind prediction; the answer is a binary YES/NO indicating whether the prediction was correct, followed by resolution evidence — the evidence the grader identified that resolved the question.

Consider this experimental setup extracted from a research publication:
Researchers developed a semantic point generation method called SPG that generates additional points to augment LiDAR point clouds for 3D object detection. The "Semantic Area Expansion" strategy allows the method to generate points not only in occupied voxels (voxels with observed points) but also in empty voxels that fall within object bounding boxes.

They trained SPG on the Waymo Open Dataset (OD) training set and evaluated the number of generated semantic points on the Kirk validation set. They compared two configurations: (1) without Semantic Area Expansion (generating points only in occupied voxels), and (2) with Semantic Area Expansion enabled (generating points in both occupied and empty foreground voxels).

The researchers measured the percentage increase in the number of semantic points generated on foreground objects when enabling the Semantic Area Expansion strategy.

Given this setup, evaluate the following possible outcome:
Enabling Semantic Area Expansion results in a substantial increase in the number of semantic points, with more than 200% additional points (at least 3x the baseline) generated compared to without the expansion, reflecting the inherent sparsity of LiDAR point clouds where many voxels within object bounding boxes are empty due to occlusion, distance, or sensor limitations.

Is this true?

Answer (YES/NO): YES